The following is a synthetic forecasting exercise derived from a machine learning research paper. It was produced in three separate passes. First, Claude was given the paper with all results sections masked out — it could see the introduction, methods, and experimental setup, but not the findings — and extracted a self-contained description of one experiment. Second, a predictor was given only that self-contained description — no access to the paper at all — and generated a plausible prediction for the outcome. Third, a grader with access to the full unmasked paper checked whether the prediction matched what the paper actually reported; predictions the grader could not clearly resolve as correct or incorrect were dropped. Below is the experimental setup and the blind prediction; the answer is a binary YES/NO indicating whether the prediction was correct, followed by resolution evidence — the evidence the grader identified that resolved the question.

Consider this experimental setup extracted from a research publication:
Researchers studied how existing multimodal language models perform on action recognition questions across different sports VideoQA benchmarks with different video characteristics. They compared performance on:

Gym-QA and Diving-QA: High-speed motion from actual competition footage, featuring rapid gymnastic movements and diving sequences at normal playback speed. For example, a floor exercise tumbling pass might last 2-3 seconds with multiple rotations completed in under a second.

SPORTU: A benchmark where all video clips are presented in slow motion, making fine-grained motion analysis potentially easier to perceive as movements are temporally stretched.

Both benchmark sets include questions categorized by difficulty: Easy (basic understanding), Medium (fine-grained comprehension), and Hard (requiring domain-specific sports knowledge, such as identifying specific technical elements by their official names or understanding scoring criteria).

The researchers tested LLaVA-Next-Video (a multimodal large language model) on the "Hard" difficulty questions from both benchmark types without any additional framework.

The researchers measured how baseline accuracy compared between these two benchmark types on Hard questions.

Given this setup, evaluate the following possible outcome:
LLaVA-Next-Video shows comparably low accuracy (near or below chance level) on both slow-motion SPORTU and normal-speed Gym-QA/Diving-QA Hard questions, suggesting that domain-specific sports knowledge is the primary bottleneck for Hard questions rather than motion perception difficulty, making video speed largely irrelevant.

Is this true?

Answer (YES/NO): NO